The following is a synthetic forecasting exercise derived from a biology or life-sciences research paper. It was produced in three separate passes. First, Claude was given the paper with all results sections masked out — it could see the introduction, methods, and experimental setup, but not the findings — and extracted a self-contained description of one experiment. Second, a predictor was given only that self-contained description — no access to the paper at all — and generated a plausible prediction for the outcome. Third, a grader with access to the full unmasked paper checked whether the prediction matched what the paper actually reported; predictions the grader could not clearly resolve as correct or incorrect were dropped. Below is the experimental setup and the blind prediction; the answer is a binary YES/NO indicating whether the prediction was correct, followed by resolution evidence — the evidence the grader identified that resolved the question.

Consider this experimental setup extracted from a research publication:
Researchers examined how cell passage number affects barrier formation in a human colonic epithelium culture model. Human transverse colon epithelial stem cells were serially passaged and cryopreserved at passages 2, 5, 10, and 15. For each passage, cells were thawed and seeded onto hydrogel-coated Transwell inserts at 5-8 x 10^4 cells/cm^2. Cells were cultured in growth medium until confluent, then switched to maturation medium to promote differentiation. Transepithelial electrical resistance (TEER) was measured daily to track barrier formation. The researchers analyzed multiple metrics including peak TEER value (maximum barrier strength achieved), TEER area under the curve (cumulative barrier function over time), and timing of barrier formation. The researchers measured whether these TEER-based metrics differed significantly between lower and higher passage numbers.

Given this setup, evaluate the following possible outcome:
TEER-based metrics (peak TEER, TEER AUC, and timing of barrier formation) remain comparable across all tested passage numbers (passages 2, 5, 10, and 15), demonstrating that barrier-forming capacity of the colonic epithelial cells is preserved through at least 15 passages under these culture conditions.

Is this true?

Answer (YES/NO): NO